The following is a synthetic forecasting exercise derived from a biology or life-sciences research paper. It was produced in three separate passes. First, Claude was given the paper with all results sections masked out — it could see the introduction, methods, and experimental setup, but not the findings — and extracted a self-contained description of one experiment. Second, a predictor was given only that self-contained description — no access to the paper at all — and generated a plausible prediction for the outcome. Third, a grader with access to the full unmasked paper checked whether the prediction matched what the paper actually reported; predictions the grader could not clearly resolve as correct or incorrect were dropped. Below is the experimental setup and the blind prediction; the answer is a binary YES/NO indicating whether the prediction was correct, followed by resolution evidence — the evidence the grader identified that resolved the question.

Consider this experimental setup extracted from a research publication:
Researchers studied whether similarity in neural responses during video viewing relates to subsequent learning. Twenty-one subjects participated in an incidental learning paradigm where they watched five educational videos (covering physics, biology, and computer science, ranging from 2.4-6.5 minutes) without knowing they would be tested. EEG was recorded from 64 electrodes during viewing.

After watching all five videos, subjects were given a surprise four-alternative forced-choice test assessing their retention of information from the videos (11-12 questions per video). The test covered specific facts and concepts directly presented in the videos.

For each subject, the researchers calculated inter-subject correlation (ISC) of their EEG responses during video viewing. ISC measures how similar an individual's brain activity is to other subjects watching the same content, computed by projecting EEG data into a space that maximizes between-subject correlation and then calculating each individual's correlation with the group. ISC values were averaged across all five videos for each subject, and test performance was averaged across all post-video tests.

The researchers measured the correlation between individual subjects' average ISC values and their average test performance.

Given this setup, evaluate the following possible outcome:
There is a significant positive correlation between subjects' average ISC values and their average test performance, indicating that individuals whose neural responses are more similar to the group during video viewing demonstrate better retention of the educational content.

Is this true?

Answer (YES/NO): NO